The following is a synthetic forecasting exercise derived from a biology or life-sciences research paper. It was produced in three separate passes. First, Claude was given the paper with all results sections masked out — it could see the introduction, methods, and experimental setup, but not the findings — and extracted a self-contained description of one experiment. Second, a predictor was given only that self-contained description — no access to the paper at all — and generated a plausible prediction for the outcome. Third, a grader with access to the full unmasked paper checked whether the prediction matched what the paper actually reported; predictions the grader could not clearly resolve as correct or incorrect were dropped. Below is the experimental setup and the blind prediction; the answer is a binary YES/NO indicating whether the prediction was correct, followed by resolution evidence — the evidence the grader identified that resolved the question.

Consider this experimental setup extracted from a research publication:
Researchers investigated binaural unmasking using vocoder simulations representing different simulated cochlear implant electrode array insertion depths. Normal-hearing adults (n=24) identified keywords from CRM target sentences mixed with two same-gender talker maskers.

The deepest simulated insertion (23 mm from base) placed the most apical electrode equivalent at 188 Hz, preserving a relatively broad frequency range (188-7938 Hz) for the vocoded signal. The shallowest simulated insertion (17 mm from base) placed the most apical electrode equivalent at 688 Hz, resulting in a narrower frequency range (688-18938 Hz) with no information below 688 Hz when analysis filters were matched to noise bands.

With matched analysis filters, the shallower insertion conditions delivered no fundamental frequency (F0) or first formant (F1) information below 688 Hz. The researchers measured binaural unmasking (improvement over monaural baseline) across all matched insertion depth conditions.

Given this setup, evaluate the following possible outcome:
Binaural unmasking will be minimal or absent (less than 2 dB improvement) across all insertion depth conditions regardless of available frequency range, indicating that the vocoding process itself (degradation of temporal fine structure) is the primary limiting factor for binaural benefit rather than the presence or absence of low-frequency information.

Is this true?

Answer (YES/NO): NO